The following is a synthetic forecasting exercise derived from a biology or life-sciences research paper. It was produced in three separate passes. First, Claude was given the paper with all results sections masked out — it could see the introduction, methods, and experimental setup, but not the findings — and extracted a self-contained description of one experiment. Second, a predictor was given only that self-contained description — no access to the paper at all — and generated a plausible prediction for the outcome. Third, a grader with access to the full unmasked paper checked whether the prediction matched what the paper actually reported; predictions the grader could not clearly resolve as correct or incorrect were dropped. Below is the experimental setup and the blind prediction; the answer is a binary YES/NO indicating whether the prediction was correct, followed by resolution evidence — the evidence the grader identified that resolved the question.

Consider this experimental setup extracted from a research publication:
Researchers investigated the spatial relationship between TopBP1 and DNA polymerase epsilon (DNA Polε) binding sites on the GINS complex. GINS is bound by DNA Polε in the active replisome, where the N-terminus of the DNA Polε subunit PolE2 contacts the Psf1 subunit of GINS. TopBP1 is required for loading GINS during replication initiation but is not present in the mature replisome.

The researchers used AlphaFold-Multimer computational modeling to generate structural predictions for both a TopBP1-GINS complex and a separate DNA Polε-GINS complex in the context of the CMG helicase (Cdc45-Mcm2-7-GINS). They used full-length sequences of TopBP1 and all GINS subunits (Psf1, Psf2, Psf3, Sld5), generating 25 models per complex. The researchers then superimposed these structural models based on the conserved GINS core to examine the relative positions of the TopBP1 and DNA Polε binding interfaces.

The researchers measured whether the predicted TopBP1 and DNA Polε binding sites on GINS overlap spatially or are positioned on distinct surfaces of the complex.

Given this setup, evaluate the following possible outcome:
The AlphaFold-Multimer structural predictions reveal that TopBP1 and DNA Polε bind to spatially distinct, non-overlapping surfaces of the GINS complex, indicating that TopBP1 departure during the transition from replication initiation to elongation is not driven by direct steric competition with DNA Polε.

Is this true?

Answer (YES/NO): NO